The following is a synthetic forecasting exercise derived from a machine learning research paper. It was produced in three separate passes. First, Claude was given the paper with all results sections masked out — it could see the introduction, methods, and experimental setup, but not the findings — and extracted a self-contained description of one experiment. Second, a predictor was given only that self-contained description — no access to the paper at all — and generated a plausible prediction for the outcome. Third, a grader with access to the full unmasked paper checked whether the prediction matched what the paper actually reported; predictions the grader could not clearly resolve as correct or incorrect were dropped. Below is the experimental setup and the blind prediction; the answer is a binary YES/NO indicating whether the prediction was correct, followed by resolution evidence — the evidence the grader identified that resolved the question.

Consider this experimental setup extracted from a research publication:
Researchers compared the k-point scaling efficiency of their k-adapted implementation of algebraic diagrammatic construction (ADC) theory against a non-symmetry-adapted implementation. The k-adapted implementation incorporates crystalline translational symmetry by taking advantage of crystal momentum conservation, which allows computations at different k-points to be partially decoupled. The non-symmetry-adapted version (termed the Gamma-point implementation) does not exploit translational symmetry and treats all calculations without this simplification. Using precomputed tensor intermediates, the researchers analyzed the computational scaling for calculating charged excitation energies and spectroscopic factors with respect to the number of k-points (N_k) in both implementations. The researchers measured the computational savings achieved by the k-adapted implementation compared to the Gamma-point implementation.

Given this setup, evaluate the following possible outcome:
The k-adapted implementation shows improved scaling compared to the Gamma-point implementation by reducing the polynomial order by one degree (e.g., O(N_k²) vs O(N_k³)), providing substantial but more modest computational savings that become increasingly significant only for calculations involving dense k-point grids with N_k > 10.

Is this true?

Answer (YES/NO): NO